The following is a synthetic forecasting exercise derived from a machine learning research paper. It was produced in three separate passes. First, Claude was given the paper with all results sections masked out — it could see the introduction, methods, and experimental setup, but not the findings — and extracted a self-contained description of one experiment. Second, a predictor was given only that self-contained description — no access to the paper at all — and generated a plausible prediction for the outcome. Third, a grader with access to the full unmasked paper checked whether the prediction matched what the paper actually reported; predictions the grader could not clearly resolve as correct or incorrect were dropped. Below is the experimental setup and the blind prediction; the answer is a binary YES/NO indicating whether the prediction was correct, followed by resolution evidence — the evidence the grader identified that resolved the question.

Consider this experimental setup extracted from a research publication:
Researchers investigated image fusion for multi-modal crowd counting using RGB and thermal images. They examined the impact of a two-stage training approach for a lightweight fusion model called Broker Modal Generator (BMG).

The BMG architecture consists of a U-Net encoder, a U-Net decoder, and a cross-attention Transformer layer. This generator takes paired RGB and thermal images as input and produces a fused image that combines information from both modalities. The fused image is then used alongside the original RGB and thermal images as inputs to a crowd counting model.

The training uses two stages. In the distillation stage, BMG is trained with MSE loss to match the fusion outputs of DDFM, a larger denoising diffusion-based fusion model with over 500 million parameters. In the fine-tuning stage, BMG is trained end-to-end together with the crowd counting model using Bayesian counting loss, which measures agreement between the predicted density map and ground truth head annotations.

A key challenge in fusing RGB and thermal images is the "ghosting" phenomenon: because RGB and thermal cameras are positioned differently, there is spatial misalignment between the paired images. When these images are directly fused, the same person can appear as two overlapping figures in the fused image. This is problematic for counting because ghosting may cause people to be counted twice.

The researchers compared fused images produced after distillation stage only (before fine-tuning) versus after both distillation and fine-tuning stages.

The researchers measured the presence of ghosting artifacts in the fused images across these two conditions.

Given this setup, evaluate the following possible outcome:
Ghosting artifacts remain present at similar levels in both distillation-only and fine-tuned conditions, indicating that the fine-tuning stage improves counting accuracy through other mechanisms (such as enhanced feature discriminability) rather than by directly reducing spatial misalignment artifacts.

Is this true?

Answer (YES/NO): NO